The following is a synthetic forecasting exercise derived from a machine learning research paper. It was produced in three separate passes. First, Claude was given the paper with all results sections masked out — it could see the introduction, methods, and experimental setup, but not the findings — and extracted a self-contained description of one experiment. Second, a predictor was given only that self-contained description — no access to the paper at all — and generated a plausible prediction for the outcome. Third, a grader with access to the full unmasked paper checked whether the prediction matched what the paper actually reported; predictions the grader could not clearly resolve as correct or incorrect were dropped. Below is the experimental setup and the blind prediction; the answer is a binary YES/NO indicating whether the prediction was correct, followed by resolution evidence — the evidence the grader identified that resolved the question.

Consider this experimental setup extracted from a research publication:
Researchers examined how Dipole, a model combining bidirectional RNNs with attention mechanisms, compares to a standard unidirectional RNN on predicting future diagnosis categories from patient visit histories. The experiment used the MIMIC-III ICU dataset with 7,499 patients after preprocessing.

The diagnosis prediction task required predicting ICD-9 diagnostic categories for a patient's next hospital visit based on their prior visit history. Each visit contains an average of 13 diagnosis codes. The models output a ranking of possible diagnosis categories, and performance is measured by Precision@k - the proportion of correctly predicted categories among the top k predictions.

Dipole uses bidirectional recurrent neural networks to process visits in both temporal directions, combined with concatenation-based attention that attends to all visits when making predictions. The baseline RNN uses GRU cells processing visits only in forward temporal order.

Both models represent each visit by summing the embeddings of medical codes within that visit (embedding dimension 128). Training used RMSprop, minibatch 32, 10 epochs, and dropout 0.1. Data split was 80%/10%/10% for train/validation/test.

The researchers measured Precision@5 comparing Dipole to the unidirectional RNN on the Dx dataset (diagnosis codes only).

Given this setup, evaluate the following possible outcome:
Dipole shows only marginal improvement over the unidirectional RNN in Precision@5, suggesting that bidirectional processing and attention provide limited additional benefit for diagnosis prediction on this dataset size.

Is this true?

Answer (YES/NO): YES